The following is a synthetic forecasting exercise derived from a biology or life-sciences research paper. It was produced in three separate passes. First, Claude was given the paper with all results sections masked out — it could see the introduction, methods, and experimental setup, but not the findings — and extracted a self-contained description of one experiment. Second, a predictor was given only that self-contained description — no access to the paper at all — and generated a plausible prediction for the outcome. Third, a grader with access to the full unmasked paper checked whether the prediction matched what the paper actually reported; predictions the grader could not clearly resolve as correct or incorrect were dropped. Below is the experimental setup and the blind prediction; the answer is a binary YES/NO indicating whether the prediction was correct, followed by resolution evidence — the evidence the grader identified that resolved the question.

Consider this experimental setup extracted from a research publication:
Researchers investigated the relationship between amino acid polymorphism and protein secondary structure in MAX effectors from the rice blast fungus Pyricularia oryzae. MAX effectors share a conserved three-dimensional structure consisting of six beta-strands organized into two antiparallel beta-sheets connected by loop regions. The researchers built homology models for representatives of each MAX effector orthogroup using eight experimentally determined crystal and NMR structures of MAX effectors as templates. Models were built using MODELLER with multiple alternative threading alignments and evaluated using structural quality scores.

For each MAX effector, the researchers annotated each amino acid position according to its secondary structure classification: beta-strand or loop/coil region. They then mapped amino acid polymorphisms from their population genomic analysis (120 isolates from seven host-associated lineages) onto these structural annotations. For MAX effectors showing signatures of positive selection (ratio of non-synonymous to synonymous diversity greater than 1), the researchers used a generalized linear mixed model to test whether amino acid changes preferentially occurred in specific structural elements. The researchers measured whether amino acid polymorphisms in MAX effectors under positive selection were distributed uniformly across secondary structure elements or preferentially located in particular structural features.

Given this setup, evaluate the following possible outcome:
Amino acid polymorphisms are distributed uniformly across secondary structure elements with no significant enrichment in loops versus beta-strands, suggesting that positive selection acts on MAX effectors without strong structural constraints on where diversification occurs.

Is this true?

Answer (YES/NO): NO